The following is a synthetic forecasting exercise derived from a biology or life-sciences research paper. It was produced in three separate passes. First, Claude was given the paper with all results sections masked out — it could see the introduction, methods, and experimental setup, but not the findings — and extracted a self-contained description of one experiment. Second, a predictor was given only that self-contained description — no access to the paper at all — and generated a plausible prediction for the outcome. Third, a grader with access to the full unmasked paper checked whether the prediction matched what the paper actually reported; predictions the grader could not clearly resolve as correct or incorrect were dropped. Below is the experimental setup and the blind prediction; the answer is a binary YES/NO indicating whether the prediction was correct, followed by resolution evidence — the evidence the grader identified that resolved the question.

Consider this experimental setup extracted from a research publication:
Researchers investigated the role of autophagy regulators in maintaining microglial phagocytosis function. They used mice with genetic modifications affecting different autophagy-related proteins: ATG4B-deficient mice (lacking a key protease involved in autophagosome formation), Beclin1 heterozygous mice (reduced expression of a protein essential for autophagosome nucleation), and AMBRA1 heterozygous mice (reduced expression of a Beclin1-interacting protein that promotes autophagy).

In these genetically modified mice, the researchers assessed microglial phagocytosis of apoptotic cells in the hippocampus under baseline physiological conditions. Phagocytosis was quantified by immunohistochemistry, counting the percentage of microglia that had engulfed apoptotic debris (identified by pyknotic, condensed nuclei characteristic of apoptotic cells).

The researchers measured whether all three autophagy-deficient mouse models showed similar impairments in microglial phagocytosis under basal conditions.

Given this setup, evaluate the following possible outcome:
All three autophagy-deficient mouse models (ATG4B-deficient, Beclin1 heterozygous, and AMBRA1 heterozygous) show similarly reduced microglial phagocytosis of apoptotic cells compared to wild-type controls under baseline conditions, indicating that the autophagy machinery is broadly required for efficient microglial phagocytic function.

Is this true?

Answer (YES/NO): NO